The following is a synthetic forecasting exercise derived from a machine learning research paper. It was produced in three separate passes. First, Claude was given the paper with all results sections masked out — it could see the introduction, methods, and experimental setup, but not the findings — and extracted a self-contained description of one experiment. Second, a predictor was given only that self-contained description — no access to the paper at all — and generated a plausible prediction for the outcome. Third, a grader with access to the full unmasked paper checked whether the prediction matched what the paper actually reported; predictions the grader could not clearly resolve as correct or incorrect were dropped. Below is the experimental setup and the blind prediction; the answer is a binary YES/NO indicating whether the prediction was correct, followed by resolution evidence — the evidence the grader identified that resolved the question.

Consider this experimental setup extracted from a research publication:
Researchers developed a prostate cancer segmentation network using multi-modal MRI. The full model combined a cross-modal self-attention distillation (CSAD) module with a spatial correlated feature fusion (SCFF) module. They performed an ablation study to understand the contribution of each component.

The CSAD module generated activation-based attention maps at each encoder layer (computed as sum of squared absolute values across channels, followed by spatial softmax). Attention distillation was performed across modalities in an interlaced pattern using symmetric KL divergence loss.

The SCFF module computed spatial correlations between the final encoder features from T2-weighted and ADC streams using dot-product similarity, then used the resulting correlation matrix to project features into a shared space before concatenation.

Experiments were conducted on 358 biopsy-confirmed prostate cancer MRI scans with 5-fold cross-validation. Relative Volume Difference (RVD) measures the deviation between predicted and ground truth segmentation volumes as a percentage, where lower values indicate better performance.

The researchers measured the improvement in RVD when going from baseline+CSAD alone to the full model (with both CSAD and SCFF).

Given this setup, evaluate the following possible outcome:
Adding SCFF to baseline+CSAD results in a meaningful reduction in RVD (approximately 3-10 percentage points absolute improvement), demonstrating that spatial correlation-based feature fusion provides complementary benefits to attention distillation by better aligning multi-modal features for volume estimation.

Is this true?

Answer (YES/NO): YES